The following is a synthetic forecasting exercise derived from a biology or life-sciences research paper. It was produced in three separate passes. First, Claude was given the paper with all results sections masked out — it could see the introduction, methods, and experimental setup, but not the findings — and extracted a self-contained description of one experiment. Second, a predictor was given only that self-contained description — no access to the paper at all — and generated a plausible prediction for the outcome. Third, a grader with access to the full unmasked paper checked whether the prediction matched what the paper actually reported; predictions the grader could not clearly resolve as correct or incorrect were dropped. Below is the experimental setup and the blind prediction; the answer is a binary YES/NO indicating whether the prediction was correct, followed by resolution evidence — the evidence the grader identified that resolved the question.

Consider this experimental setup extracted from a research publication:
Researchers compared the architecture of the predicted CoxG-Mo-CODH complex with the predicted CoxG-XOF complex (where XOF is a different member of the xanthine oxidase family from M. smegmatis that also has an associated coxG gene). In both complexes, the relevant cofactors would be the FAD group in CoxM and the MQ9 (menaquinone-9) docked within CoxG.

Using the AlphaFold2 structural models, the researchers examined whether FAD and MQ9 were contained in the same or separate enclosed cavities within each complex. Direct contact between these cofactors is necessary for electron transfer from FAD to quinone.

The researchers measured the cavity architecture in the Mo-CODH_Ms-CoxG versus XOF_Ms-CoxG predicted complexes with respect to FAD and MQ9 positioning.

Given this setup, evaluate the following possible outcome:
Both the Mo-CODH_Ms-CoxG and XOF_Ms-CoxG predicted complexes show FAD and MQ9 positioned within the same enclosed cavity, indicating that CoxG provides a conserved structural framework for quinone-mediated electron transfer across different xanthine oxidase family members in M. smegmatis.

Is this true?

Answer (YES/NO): NO